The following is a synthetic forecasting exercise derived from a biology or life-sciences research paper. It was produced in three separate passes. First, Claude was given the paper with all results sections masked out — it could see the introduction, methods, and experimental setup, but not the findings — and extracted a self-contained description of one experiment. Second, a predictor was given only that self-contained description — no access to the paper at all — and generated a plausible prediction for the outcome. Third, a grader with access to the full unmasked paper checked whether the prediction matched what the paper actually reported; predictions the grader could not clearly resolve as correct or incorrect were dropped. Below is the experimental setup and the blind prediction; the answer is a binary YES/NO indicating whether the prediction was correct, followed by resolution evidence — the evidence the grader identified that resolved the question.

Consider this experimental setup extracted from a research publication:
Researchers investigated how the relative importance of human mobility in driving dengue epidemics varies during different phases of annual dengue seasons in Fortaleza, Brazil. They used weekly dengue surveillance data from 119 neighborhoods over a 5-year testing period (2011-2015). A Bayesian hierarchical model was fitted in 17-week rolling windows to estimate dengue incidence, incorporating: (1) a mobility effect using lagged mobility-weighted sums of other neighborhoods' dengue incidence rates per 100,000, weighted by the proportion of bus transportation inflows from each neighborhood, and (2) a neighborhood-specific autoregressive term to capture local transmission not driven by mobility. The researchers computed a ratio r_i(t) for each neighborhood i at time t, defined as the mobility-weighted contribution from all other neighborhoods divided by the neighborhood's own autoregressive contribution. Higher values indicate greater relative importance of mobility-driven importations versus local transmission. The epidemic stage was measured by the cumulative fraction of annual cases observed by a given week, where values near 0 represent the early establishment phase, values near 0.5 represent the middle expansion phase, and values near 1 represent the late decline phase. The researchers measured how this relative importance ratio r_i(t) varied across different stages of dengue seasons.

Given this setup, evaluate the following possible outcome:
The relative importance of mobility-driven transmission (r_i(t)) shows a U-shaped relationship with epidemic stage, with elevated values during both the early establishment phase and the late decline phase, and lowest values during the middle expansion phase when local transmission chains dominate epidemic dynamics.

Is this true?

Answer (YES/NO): NO